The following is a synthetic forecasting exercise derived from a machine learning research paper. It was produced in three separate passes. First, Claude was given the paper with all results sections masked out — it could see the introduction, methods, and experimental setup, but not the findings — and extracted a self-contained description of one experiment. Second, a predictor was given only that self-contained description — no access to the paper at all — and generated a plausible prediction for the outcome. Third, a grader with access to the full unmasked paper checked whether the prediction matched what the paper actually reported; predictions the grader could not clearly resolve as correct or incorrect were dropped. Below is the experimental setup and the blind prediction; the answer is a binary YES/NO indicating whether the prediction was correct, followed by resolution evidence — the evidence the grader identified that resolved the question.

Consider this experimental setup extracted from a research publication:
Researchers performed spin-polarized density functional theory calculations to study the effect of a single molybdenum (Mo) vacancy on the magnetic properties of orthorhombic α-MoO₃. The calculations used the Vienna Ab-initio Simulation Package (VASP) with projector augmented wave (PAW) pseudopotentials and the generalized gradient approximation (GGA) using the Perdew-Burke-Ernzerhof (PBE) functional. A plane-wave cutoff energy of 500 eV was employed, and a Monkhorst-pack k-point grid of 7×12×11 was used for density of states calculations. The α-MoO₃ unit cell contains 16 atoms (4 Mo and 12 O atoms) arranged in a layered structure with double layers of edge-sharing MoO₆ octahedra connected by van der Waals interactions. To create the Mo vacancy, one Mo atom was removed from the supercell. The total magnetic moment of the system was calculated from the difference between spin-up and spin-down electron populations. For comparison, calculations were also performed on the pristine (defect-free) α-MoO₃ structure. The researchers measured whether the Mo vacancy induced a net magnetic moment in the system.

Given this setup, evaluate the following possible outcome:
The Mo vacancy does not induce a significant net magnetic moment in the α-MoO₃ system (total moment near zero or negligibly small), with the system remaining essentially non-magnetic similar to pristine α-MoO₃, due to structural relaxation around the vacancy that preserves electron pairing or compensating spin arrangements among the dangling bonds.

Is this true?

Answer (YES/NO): NO